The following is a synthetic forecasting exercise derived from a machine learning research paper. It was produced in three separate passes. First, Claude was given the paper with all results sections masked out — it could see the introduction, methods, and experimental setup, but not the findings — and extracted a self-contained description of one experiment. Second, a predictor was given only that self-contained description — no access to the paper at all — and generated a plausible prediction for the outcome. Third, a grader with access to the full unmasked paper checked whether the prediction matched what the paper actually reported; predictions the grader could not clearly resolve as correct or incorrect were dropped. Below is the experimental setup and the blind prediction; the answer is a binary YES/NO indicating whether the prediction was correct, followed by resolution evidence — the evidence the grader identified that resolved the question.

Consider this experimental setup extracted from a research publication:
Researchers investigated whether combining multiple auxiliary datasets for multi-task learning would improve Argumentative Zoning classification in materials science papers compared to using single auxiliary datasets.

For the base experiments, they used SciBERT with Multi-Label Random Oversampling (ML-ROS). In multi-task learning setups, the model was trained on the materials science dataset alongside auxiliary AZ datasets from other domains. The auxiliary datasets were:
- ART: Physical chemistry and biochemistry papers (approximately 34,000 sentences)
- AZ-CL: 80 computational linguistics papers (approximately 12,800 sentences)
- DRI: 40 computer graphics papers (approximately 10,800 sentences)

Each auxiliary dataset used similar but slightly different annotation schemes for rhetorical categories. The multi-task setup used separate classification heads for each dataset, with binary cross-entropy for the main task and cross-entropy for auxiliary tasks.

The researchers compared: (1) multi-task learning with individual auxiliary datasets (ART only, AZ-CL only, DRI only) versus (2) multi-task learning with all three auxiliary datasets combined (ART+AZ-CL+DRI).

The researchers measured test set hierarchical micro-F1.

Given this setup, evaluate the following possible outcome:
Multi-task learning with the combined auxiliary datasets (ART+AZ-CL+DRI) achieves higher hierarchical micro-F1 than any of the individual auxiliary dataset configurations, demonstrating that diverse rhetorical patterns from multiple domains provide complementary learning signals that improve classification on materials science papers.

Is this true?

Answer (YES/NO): NO